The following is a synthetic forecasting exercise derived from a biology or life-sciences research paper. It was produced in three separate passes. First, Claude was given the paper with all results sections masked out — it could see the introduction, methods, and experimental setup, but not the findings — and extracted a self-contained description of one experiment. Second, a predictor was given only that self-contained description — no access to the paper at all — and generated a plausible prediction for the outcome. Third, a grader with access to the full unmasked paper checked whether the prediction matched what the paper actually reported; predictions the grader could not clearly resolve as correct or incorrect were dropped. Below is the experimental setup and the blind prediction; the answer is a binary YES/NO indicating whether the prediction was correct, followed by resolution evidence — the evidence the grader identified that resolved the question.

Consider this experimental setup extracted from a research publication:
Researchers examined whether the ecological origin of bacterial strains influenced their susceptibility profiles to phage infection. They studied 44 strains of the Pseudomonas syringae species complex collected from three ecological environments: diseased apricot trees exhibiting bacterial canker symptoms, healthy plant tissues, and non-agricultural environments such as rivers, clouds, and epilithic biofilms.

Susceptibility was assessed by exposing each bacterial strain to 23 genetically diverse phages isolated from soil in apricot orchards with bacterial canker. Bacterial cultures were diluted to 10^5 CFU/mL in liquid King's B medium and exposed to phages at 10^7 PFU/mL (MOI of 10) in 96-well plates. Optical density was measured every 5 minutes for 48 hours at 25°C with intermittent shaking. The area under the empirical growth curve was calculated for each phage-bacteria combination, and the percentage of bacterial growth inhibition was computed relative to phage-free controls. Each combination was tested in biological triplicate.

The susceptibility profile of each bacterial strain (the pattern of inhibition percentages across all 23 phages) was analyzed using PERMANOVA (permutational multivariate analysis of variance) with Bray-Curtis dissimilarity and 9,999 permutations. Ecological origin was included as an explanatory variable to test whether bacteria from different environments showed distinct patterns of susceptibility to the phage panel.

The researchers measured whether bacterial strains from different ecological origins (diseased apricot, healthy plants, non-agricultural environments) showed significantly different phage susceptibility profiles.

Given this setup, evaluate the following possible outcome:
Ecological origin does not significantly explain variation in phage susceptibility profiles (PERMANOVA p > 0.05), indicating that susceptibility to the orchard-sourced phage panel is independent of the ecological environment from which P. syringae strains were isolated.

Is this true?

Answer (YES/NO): YES